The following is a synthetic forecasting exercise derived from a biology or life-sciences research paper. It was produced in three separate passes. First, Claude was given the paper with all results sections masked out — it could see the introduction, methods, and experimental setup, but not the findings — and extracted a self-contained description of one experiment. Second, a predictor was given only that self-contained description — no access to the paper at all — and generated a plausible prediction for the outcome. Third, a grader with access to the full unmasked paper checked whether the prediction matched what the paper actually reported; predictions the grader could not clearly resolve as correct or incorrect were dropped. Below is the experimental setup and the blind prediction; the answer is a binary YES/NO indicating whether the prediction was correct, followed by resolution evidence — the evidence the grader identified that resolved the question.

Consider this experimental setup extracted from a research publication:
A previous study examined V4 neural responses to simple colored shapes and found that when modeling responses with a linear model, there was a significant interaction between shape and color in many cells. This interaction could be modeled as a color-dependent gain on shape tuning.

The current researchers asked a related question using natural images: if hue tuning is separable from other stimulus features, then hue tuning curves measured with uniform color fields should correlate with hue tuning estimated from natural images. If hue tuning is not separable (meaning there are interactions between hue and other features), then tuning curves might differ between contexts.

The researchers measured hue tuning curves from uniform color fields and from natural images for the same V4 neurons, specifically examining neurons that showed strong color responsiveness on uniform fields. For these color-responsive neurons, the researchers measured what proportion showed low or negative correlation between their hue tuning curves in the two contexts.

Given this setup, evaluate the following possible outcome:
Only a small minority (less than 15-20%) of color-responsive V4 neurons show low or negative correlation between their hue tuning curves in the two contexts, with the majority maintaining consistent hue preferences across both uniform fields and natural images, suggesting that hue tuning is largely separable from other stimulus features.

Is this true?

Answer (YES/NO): NO